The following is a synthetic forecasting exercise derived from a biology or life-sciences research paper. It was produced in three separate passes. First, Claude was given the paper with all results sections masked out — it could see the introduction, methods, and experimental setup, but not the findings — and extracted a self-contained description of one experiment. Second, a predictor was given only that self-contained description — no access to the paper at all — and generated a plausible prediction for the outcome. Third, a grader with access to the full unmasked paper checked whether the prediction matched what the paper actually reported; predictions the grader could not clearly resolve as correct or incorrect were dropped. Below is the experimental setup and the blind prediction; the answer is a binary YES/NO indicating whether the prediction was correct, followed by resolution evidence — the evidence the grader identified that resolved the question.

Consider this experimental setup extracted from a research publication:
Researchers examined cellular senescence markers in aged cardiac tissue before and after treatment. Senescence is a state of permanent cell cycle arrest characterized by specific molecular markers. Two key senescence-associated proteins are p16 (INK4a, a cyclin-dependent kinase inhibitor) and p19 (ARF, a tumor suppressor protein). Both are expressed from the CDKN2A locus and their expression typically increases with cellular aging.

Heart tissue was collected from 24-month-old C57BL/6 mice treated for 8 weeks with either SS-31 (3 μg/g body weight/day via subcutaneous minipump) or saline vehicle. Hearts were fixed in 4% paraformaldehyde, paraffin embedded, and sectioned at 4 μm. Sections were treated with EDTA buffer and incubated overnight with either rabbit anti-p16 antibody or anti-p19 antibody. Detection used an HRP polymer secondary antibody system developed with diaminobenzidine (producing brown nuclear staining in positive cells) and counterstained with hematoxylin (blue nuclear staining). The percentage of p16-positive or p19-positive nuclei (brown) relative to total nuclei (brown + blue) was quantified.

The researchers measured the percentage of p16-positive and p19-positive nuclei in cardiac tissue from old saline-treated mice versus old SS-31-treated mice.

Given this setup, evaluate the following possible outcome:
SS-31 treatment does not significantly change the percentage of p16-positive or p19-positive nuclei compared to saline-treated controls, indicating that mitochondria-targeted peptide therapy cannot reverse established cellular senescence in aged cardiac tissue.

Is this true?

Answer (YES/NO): NO